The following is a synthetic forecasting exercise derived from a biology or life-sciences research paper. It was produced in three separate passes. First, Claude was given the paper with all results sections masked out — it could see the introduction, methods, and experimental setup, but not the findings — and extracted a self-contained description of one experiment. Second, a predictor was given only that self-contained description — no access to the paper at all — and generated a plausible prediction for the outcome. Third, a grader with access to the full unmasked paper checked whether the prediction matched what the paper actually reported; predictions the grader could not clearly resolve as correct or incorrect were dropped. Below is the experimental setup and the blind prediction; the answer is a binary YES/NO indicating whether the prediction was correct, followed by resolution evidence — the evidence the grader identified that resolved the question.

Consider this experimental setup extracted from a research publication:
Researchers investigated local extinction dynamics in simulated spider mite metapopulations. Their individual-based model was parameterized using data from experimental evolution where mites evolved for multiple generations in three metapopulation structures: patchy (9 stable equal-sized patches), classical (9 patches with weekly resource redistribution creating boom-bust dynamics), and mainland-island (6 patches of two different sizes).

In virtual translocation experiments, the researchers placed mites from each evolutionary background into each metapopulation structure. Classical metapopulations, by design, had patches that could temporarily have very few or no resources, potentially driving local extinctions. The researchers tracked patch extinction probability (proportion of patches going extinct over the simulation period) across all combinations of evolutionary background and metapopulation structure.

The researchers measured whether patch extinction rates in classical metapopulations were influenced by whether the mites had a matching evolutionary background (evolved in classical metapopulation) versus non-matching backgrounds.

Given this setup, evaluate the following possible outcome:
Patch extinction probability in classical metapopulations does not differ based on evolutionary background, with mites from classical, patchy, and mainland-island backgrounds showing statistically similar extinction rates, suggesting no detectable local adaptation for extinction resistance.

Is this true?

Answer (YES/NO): NO